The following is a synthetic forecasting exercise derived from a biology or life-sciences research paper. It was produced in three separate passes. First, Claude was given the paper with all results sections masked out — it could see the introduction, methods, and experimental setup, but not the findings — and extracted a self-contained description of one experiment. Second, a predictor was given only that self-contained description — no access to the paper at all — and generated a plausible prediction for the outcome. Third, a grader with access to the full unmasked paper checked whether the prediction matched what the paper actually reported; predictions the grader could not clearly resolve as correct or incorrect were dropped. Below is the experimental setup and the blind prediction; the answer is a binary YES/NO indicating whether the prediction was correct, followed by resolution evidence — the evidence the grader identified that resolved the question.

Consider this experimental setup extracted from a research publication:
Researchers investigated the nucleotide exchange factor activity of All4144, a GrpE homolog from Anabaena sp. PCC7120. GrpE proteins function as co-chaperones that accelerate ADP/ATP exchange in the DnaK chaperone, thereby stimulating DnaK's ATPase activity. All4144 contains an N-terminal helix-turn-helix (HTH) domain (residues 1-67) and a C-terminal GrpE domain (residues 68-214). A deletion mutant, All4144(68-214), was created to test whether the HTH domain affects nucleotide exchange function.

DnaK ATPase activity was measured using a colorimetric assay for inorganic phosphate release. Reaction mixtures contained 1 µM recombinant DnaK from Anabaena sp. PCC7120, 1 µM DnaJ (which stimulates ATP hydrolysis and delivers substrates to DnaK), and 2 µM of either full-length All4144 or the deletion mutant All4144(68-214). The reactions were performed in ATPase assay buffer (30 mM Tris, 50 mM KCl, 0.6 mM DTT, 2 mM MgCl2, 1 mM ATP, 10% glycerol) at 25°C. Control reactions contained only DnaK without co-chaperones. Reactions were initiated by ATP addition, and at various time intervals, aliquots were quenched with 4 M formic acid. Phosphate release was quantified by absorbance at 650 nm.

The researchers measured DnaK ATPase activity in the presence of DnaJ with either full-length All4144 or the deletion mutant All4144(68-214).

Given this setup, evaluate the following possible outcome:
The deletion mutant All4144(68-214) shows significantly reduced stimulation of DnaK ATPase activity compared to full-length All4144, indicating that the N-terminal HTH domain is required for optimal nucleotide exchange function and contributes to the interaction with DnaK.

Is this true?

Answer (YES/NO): NO